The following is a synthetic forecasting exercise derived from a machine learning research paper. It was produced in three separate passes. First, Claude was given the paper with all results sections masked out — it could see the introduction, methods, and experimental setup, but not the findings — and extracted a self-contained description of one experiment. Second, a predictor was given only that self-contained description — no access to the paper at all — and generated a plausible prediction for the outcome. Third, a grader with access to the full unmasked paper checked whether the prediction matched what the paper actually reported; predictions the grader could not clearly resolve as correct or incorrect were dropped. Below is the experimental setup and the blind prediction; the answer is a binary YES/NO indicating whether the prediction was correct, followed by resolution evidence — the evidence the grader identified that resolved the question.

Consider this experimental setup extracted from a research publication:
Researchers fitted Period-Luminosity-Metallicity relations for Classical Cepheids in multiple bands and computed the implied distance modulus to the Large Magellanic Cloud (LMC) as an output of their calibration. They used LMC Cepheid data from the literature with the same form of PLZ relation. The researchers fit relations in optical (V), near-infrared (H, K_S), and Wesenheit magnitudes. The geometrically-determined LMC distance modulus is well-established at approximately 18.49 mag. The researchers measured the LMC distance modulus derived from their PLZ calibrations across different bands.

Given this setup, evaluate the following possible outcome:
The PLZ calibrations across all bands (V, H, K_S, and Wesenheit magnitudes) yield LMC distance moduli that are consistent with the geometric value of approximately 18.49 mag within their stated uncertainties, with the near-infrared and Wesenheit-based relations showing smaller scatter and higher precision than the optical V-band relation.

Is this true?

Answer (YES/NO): NO